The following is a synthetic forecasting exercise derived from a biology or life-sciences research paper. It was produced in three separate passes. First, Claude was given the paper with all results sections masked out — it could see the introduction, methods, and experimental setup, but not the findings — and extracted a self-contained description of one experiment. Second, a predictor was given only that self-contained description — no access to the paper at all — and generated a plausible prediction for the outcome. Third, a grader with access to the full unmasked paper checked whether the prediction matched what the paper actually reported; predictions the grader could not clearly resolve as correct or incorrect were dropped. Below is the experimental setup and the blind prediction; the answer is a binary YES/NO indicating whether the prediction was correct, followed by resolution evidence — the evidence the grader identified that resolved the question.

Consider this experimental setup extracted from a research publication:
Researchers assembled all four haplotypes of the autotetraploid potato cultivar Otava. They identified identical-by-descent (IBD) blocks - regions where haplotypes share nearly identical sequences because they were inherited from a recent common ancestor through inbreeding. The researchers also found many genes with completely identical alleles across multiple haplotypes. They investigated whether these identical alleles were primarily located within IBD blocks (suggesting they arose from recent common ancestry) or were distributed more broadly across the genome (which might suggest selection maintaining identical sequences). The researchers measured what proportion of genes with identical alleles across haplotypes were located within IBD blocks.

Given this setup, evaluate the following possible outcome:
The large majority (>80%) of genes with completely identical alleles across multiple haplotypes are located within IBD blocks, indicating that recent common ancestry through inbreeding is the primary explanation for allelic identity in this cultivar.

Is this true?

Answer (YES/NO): NO